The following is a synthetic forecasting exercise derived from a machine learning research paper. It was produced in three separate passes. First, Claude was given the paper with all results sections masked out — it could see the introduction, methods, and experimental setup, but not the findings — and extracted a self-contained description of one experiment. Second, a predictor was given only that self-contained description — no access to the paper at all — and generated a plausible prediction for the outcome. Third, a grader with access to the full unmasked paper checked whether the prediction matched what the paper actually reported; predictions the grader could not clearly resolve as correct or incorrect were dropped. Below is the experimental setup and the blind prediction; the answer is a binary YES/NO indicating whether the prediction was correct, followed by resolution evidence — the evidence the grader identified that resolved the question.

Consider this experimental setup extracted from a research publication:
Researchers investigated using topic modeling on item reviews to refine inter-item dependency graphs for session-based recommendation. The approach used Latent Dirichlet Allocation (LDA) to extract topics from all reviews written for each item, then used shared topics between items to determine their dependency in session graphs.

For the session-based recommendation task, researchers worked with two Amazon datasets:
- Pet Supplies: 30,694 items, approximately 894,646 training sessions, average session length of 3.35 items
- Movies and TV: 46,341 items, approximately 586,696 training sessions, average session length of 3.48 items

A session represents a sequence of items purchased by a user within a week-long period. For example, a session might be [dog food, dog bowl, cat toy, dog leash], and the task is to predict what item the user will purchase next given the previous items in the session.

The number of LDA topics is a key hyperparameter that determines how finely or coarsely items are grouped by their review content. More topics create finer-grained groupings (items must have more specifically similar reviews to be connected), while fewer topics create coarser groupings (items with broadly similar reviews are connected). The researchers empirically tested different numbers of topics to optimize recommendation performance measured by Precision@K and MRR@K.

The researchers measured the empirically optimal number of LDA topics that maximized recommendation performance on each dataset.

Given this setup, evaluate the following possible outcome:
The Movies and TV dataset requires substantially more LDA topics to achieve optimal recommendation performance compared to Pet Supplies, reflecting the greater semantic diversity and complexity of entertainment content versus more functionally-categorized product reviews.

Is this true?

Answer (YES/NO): NO